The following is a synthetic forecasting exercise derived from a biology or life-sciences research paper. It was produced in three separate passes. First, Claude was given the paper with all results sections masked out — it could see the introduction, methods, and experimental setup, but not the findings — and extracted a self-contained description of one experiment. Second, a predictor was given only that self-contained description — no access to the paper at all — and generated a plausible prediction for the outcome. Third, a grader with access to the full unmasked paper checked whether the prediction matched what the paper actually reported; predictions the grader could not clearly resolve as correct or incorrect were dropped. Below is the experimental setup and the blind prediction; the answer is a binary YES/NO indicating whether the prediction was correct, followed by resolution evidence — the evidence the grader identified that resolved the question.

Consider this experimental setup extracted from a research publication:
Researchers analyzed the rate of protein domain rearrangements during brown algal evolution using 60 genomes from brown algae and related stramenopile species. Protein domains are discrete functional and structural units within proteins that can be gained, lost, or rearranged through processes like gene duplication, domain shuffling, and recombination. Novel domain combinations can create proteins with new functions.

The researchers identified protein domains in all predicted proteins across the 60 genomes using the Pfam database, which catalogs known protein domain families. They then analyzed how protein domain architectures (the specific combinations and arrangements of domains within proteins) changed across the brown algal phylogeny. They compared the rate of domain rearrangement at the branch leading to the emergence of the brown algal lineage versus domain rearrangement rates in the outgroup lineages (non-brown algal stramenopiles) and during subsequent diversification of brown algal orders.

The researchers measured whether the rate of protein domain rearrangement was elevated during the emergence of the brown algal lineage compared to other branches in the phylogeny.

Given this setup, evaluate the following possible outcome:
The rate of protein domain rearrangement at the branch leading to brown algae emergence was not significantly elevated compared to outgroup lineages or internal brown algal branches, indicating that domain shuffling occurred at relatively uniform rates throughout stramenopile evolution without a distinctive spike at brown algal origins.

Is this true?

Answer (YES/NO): NO